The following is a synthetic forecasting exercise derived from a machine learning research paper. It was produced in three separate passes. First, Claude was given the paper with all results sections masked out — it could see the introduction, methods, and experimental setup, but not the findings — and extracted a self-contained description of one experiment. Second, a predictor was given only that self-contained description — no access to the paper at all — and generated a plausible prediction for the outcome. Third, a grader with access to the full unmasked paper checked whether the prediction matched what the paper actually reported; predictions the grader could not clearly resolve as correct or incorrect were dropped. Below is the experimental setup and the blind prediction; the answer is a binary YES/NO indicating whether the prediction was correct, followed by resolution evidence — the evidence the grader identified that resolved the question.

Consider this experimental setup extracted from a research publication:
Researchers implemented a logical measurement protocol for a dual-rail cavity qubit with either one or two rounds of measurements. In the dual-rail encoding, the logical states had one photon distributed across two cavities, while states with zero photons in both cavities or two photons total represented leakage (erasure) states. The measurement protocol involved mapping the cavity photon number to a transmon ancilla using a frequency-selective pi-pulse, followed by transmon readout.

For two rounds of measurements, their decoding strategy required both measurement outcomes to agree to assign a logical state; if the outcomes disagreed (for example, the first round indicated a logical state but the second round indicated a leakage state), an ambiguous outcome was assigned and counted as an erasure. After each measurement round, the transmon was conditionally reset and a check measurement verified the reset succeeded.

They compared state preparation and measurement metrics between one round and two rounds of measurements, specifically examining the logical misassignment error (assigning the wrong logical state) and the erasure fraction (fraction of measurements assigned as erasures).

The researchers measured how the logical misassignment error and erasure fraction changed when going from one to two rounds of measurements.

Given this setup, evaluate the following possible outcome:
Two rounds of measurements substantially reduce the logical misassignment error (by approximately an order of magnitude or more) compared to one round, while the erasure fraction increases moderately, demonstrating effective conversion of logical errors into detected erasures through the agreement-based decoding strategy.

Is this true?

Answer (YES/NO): NO